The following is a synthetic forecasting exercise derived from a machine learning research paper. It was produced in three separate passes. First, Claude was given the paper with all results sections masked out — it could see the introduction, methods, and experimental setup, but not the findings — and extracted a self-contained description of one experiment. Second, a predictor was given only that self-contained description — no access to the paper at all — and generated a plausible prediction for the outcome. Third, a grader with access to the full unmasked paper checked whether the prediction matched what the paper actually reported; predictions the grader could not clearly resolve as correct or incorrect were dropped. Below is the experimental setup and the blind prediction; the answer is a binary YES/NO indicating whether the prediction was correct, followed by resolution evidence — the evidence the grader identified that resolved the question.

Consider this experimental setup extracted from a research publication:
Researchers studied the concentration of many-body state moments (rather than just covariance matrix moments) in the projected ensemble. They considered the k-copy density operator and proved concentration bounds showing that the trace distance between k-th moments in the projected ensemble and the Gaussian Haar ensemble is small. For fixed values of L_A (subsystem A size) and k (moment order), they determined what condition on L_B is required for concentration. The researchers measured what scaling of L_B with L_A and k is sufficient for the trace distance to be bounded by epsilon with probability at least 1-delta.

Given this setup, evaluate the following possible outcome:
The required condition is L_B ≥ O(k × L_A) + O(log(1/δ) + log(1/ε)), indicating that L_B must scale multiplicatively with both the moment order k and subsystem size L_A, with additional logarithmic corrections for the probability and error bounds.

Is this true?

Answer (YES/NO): NO